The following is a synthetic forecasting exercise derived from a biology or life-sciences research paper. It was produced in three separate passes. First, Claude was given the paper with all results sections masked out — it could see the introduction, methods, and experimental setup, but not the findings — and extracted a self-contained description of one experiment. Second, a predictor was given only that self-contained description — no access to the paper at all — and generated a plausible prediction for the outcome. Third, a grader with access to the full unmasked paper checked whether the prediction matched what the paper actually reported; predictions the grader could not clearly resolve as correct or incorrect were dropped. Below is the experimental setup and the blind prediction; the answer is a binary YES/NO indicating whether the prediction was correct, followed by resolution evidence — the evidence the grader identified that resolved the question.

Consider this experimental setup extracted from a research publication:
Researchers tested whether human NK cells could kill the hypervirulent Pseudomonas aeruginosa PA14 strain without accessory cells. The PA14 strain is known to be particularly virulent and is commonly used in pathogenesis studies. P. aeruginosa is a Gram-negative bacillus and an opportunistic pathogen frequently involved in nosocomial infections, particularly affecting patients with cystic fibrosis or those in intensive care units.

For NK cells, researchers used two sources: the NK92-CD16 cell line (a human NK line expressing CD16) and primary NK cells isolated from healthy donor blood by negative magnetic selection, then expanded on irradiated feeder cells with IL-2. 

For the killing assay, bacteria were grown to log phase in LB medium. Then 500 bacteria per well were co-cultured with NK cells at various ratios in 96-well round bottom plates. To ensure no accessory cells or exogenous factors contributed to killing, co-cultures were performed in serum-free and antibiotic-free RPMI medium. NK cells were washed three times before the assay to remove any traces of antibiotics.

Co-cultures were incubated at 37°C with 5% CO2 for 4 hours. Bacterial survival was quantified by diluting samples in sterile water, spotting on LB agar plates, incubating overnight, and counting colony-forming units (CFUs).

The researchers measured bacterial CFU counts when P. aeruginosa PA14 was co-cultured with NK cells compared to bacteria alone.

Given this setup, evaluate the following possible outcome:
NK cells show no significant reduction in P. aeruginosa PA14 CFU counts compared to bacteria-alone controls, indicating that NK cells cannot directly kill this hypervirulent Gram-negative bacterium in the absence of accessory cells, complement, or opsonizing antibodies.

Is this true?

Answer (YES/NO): NO